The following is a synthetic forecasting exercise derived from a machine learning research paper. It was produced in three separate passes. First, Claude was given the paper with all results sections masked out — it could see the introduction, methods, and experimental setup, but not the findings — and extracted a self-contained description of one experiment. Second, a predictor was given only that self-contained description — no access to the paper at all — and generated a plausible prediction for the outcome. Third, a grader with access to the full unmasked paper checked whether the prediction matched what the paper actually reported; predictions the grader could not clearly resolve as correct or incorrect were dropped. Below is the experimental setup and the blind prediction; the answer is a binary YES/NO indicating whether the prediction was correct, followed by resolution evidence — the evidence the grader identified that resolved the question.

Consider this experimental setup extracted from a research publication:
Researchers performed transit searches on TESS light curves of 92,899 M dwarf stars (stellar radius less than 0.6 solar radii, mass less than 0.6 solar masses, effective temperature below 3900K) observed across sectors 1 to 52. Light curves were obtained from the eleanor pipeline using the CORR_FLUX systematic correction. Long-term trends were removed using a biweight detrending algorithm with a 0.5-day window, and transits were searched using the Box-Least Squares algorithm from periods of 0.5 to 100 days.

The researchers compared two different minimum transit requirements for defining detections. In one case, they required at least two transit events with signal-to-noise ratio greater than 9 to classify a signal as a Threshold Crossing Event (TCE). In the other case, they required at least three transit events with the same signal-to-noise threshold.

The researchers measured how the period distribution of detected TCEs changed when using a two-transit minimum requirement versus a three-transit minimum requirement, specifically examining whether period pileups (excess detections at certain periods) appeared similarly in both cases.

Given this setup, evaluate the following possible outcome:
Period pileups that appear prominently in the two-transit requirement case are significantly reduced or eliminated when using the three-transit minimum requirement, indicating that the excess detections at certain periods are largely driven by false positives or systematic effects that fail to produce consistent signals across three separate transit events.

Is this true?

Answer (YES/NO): NO